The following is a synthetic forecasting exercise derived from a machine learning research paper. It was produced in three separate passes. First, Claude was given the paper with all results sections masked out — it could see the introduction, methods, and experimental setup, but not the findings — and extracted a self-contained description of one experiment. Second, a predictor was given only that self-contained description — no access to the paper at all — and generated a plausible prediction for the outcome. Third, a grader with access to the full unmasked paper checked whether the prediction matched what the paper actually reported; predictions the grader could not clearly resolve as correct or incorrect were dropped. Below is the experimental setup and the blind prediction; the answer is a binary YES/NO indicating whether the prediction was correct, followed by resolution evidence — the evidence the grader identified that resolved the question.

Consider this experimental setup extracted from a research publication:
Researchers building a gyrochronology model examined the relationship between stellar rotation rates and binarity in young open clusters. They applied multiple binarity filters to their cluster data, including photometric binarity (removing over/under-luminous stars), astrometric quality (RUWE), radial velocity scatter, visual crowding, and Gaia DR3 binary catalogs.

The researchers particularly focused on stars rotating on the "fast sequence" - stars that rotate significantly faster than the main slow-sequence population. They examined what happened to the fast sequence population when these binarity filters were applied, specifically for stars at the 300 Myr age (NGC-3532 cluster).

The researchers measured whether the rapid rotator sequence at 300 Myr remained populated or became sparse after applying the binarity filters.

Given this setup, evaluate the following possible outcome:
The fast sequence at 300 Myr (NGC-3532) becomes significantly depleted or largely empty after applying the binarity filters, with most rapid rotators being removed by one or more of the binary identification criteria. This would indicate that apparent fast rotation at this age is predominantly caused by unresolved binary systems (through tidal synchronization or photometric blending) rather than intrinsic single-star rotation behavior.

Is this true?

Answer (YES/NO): YES